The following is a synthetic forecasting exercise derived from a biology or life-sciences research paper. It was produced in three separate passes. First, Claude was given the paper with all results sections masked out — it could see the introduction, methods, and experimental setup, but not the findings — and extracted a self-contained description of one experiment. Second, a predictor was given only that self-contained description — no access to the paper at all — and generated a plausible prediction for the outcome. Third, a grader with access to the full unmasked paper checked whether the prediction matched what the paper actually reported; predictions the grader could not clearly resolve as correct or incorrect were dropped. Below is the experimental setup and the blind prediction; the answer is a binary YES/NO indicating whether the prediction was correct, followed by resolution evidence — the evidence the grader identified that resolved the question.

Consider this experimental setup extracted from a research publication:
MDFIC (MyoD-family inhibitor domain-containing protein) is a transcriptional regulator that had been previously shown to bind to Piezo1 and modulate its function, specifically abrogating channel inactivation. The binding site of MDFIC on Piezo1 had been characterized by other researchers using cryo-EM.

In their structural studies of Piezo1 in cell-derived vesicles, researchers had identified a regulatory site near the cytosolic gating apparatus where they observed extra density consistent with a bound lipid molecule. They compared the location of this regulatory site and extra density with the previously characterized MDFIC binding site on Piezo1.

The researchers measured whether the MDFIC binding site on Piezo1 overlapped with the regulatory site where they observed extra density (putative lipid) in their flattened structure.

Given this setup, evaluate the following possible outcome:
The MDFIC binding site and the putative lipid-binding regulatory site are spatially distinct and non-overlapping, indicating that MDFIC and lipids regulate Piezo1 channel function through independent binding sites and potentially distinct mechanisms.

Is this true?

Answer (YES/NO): NO